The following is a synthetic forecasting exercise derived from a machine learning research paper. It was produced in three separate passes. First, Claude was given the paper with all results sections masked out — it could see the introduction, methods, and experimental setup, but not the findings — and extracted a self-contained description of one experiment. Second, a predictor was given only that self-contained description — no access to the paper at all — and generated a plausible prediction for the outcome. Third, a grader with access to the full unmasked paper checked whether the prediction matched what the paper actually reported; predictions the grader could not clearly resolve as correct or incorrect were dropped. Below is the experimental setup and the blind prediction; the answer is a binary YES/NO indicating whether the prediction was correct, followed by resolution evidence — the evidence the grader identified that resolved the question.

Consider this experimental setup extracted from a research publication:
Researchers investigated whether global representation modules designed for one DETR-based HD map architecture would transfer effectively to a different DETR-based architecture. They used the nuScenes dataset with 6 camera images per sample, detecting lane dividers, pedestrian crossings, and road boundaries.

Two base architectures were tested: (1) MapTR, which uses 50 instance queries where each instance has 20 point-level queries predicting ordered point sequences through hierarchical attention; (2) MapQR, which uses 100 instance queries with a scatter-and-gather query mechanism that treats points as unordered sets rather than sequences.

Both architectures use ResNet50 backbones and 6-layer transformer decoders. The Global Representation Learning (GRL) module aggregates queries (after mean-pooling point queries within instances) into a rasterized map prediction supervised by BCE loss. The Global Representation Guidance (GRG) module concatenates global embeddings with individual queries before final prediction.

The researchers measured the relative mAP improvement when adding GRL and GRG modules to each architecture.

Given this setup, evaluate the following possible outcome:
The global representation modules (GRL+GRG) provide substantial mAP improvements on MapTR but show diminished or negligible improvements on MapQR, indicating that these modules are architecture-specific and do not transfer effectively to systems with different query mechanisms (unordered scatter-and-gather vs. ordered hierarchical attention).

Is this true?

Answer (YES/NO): NO